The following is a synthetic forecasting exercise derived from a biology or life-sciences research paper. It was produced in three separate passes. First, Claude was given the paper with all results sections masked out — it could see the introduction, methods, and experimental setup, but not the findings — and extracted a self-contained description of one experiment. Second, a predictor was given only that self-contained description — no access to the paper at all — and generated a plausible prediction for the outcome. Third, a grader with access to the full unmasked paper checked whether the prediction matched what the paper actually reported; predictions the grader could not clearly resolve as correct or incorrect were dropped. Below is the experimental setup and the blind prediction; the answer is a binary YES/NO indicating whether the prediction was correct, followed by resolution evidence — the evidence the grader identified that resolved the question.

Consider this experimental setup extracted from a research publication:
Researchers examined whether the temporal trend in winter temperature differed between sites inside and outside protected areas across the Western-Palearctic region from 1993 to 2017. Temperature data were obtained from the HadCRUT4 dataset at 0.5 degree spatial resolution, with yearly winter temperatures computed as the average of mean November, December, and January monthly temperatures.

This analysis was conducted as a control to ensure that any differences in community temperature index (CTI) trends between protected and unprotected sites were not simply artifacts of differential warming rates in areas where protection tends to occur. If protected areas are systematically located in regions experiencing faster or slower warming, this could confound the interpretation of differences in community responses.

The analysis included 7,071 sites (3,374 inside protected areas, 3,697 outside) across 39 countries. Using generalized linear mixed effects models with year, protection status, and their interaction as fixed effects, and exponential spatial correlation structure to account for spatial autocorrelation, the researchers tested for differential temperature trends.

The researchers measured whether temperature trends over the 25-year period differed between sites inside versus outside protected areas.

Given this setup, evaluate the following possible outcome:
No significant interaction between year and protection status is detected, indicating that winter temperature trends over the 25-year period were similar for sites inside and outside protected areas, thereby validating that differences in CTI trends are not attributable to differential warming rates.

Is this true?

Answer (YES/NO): YES